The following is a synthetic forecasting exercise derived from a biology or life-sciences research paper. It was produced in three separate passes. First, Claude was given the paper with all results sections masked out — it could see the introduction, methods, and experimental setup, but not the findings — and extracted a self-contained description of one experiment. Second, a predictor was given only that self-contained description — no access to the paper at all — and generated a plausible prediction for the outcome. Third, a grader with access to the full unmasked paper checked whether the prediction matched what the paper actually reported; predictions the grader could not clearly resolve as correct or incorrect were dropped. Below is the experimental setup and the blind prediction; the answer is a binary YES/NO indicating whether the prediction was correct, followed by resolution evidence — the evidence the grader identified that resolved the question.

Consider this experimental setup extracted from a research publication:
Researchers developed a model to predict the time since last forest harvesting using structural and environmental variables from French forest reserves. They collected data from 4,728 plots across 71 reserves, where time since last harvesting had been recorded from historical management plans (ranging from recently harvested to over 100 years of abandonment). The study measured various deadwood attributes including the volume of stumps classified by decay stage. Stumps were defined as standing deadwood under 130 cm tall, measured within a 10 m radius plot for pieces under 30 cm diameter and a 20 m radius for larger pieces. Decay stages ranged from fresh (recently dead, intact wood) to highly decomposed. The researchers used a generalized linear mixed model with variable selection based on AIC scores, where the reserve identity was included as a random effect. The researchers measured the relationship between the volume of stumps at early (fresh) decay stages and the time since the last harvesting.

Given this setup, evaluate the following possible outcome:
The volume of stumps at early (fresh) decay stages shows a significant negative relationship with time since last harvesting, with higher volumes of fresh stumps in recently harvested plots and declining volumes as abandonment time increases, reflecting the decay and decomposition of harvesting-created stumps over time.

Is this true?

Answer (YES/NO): YES